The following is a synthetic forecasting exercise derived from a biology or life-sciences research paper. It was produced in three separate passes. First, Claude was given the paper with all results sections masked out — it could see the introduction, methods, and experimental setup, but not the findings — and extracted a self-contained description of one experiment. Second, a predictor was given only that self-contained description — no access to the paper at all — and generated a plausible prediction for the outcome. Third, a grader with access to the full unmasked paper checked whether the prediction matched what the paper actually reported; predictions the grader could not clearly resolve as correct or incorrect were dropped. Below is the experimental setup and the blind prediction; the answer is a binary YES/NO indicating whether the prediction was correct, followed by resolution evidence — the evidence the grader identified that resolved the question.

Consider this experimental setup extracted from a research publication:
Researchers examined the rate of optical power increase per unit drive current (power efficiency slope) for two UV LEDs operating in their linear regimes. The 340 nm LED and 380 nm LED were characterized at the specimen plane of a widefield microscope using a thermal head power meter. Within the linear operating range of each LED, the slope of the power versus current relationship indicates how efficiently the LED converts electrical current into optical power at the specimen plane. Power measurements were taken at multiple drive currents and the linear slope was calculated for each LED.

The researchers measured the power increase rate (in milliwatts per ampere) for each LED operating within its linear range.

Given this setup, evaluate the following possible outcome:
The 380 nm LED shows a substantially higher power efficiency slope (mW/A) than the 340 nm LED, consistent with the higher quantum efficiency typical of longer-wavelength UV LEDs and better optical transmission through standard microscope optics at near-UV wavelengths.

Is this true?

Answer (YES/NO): YES